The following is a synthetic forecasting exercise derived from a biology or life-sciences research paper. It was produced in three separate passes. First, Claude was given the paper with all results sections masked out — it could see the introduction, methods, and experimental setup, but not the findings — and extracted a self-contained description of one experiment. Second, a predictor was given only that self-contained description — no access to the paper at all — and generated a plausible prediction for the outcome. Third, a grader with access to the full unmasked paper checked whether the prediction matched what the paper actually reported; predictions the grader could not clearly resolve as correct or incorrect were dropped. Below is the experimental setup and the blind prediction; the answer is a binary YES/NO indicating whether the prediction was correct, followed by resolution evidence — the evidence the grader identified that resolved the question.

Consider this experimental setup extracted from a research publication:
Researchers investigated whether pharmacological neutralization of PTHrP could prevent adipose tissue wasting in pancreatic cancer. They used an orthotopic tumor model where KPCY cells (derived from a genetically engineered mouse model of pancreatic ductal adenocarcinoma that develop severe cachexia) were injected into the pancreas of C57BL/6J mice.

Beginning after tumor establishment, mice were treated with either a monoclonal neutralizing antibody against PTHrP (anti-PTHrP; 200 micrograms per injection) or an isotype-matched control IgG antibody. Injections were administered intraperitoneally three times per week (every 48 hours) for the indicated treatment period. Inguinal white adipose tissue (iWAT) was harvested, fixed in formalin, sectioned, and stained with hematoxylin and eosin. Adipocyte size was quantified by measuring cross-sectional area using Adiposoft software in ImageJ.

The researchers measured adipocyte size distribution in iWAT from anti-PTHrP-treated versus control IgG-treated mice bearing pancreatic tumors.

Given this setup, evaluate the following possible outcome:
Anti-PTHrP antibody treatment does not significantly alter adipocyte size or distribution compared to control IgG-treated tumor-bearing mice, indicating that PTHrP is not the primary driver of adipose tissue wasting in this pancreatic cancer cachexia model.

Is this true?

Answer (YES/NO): NO